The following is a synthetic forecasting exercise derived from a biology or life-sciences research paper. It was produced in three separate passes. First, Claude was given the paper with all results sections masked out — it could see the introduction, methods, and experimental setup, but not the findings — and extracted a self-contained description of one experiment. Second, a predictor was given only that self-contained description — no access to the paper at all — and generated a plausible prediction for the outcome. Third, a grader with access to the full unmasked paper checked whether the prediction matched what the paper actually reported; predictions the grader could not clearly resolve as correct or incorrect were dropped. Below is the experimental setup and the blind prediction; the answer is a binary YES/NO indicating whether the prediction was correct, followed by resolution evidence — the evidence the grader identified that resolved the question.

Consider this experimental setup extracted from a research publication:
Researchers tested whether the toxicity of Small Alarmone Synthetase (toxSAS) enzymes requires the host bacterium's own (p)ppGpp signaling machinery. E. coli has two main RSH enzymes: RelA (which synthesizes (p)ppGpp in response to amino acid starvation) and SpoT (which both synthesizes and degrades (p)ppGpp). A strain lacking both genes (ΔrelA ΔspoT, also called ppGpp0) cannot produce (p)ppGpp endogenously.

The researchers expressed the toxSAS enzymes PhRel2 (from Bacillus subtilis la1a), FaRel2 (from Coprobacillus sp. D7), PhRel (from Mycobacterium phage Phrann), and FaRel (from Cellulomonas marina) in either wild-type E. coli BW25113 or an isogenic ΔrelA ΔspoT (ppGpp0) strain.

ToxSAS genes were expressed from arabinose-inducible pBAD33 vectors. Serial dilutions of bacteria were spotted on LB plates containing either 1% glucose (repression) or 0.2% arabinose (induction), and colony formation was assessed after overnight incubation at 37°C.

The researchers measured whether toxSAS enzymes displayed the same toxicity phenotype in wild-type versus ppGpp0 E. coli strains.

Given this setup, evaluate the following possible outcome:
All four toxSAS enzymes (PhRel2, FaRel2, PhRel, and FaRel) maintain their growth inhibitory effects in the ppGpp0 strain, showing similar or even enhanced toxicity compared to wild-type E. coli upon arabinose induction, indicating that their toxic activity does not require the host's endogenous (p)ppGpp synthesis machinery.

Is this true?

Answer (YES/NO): YES